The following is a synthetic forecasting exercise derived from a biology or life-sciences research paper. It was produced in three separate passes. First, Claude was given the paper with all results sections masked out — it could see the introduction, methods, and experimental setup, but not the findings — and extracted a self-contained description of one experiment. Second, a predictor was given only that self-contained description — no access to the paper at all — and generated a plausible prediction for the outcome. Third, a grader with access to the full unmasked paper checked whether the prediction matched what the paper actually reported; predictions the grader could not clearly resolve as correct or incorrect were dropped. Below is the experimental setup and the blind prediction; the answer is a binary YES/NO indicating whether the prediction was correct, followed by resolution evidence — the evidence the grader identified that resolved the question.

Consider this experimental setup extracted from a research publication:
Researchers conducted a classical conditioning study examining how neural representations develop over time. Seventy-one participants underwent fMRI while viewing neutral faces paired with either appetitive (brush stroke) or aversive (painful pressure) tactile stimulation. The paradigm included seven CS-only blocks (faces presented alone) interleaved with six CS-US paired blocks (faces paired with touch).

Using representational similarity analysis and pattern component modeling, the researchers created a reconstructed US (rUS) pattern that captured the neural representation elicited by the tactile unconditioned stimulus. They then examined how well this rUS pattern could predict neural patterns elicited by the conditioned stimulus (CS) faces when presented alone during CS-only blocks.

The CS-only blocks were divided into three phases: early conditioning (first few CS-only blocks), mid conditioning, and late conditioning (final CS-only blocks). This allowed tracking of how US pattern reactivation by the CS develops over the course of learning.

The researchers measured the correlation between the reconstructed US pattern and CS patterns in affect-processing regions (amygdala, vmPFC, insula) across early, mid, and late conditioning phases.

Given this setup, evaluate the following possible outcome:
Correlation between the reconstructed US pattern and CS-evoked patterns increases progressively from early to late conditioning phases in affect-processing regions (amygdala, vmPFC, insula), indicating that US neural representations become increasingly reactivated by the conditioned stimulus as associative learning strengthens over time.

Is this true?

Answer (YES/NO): NO